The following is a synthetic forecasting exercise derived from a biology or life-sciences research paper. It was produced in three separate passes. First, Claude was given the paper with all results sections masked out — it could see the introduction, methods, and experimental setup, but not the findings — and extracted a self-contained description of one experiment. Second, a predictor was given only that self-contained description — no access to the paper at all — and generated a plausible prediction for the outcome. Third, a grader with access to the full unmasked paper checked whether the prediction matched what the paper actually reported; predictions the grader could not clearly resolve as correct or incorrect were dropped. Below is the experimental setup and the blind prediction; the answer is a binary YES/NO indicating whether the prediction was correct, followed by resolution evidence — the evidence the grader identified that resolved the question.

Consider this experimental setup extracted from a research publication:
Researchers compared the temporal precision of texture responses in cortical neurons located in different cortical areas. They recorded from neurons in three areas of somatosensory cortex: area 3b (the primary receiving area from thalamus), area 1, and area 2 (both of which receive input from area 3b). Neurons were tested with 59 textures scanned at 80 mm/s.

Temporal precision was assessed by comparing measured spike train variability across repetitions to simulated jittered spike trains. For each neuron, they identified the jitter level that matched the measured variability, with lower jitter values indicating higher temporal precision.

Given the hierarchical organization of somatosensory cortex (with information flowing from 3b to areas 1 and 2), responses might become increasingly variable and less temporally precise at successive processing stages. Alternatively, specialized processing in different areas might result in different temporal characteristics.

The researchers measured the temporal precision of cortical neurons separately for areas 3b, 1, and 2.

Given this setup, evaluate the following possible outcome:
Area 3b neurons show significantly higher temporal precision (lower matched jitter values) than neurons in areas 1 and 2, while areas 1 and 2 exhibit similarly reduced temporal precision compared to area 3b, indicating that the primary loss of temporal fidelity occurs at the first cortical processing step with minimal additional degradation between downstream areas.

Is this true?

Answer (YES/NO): NO